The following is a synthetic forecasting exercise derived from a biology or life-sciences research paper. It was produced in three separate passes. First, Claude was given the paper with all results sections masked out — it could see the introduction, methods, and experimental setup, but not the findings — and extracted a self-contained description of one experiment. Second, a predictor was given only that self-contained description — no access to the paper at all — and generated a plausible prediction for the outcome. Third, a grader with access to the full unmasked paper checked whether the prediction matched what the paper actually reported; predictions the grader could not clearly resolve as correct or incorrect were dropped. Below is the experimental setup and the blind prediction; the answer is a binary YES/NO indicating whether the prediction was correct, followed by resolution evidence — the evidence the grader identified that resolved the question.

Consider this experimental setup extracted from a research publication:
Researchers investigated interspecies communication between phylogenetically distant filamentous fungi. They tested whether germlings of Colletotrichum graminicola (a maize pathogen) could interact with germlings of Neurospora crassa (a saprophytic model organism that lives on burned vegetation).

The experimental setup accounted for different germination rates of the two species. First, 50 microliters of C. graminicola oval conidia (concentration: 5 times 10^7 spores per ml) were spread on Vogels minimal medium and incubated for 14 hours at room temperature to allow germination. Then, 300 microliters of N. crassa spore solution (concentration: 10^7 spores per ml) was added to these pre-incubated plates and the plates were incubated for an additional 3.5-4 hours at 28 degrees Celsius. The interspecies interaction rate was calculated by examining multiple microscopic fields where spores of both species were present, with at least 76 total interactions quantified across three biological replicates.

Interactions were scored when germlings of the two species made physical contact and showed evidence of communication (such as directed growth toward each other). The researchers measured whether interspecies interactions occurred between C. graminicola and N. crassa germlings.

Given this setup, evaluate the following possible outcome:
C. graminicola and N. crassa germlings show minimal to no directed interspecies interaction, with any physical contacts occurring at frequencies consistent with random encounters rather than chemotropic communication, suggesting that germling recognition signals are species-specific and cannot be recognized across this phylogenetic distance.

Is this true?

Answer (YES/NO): NO